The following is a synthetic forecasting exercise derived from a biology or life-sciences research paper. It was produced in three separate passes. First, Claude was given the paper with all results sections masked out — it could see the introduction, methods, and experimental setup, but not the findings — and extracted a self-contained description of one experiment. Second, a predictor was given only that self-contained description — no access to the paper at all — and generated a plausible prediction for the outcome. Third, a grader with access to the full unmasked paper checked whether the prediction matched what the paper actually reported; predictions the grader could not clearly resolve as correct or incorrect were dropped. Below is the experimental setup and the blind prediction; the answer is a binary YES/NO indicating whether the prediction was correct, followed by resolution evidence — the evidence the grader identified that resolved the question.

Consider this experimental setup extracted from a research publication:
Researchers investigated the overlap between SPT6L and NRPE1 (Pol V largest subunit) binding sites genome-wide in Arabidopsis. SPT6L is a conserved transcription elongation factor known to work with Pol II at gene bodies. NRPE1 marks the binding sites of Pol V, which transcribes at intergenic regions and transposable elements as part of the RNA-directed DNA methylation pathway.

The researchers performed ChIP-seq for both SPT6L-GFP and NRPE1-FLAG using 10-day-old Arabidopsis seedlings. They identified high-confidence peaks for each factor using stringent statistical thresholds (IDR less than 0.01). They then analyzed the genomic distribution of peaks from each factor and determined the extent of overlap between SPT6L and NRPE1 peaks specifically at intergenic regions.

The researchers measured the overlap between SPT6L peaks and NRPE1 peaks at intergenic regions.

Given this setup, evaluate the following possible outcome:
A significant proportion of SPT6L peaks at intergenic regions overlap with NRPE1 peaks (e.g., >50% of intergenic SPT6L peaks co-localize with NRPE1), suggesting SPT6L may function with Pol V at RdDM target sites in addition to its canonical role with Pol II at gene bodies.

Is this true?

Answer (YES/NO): YES